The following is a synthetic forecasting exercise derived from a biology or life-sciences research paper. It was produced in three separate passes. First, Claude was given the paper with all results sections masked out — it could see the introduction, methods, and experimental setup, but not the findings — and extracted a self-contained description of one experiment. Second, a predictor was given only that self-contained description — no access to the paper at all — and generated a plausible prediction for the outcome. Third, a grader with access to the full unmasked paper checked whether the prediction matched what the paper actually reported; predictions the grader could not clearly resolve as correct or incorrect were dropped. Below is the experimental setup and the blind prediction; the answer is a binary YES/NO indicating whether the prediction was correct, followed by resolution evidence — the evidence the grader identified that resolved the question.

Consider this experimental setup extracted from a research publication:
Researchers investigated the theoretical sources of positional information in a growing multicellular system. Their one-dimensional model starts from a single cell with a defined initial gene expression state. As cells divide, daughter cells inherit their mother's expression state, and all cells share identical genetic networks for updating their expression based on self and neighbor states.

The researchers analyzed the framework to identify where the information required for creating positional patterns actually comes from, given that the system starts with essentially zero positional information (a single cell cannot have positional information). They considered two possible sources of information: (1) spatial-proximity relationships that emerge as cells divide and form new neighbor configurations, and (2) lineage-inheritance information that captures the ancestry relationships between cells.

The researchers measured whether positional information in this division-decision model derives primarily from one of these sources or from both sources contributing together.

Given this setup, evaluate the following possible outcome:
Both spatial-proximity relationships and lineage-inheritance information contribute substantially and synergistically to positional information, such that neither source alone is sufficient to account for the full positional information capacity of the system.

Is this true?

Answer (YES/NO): YES